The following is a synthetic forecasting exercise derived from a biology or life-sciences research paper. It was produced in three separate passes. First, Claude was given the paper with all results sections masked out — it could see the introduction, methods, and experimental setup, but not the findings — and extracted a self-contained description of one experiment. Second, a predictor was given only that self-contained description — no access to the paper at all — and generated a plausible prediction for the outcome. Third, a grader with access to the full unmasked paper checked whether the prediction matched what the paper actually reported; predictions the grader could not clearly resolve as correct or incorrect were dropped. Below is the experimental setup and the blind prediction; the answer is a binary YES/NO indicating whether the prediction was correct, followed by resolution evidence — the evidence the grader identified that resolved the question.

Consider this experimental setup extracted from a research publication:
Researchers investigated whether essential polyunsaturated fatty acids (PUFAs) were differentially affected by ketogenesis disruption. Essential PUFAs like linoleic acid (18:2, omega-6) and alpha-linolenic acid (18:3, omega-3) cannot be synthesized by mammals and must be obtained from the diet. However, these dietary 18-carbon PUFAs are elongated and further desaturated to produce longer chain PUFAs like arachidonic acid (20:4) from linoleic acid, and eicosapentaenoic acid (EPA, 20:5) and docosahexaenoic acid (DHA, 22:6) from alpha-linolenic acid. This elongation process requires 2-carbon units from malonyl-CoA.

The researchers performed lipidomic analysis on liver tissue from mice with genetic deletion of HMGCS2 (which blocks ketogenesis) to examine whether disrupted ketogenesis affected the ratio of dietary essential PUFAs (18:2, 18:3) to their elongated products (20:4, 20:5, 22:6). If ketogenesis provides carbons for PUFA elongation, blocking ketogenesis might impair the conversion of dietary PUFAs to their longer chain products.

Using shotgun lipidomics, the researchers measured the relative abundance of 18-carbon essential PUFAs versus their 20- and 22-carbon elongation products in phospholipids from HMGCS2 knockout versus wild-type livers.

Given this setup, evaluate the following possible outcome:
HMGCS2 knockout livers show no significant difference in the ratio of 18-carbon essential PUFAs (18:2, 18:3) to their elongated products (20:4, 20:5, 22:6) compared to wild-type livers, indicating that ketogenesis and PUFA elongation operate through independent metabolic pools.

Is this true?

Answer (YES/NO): NO